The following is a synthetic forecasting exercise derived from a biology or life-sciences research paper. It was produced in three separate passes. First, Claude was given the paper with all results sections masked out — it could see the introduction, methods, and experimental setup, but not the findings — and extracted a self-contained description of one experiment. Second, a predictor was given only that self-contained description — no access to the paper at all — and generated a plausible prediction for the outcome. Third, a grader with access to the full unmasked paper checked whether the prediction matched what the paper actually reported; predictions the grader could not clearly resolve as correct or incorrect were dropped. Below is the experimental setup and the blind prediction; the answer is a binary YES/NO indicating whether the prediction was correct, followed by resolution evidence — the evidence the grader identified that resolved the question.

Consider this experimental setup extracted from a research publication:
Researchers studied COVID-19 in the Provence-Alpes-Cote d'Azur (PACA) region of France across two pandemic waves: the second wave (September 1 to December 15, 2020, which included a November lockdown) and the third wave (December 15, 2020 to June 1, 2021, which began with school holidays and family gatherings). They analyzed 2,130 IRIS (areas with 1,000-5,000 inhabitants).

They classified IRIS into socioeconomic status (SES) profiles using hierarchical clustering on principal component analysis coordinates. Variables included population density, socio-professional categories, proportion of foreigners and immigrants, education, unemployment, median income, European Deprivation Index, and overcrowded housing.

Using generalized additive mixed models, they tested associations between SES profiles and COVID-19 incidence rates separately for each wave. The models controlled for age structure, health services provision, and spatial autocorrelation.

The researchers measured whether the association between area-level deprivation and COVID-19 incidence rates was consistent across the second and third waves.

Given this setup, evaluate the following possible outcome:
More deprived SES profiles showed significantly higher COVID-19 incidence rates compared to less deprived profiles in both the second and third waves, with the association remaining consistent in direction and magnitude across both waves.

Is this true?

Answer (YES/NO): NO